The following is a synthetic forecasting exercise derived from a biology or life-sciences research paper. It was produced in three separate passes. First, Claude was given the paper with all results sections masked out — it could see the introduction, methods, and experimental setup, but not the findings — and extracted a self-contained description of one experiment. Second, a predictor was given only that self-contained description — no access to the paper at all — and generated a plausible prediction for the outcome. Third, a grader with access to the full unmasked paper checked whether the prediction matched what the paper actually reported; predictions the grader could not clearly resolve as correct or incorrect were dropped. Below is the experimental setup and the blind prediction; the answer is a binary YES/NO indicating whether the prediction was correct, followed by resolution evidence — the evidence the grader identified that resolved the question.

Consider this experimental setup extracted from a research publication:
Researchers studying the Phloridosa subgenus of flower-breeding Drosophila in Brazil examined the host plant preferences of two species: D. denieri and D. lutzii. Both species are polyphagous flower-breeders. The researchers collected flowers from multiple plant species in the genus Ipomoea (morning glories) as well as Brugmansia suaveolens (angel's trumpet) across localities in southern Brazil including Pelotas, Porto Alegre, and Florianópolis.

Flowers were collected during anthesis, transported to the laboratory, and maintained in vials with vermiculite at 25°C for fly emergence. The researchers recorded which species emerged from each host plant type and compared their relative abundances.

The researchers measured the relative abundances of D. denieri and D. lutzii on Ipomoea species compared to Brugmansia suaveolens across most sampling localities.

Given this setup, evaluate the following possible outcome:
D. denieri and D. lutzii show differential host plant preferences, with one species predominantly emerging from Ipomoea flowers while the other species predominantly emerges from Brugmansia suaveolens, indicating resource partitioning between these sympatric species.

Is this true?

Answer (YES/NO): YES